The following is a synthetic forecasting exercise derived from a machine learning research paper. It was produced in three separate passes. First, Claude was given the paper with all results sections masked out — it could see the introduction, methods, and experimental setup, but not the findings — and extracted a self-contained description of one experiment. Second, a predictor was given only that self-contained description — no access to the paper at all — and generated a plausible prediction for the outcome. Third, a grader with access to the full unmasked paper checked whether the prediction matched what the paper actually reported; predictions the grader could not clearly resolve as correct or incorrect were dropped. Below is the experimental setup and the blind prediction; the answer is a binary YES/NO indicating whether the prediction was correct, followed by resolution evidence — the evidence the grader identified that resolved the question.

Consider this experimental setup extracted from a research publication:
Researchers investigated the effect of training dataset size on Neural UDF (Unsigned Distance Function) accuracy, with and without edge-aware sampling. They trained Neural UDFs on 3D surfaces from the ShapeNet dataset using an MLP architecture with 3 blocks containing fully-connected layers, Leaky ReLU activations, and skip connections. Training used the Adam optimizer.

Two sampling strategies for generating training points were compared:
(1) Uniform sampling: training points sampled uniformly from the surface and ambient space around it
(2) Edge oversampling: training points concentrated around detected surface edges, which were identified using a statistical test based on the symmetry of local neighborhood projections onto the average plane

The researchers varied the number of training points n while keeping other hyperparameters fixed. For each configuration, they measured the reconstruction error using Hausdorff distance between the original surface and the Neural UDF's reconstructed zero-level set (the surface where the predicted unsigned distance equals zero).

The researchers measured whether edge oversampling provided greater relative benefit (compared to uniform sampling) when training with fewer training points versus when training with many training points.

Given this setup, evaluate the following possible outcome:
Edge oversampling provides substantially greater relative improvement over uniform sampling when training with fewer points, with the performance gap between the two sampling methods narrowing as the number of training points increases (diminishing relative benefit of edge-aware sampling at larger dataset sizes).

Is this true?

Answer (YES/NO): YES